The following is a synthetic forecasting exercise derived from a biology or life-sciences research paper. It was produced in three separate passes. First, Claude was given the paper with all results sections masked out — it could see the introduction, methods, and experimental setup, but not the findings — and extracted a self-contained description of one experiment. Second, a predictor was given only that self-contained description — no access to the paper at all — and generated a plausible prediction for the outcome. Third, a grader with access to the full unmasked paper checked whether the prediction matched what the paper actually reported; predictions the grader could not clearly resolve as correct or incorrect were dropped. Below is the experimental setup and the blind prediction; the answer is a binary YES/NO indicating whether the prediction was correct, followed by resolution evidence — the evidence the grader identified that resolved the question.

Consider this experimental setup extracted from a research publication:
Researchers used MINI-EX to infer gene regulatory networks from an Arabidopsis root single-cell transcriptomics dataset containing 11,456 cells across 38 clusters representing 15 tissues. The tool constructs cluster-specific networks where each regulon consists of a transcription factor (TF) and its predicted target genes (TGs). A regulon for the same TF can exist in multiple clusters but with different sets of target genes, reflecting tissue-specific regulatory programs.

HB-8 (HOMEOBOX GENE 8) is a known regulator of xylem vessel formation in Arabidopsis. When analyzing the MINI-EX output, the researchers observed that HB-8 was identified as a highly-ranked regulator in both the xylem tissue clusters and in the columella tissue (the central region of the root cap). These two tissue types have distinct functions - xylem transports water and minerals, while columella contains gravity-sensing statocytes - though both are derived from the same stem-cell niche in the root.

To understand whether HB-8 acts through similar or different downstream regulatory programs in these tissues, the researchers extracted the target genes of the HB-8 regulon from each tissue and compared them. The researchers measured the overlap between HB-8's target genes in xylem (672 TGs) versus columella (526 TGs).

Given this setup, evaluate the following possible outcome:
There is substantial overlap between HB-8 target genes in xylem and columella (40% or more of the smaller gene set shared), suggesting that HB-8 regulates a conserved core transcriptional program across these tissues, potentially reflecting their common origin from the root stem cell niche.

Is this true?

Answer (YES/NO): NO